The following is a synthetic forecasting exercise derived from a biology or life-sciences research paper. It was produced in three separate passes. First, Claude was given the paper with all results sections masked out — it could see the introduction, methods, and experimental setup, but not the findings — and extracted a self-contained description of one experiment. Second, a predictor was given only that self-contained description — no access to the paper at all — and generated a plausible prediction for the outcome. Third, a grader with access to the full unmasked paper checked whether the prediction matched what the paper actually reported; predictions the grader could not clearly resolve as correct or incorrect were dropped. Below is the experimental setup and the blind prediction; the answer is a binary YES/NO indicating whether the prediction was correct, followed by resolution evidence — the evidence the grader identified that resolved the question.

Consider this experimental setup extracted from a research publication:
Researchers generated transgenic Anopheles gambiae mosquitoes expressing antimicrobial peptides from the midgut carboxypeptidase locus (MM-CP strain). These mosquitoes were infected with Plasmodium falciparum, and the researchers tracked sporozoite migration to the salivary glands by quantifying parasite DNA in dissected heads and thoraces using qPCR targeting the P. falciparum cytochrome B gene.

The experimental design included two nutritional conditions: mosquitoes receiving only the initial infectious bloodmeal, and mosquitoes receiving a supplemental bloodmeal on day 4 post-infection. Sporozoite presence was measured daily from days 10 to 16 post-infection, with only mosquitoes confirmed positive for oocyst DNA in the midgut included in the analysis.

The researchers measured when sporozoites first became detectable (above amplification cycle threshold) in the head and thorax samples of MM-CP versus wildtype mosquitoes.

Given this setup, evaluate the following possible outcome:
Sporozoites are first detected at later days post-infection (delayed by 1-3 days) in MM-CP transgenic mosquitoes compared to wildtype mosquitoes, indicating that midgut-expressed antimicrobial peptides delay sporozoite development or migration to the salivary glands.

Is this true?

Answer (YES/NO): NO